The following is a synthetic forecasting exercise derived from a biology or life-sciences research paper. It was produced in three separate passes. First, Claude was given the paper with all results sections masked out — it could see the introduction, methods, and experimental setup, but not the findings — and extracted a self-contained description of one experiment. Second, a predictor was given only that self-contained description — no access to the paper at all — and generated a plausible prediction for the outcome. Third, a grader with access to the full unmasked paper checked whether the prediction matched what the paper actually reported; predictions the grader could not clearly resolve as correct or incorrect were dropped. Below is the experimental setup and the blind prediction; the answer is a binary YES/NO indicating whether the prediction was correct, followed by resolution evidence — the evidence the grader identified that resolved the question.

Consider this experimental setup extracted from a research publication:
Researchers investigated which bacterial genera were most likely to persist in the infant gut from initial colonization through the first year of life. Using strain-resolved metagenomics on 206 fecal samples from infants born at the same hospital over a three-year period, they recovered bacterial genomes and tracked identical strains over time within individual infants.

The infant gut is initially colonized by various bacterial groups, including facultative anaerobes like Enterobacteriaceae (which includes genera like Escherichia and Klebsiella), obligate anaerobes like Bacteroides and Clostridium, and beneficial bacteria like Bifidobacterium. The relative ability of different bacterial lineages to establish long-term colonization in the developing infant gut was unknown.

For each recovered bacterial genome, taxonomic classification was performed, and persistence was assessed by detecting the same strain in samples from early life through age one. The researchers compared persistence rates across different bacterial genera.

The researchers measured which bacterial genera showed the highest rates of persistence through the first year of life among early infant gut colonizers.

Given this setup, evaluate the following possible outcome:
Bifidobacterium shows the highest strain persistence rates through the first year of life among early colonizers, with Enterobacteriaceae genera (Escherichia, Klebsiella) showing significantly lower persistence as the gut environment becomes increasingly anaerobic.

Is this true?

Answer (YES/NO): NO